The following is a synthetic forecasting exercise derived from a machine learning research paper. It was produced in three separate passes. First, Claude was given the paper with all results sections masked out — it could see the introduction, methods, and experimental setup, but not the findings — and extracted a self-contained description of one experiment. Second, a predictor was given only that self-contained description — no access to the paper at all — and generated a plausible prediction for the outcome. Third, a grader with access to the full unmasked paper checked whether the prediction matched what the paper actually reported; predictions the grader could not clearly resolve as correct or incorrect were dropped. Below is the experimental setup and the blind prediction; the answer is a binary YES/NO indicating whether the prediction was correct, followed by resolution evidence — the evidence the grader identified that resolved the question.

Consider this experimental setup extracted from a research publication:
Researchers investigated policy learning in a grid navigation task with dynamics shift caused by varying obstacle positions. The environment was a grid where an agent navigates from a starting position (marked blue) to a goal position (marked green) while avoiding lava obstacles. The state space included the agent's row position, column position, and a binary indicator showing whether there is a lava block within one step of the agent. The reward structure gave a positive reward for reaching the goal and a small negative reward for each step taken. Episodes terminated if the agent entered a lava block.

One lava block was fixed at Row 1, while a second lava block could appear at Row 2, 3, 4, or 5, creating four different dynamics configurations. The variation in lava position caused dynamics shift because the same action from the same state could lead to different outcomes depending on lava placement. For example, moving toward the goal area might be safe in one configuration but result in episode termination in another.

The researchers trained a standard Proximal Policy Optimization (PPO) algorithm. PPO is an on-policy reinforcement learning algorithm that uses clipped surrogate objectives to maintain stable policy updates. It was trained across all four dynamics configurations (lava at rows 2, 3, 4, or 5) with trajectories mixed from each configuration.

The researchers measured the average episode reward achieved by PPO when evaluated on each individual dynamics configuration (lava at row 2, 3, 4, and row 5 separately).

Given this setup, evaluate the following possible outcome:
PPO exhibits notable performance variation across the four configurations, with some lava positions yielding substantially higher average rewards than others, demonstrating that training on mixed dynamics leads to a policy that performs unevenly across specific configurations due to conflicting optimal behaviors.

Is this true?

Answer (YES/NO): YES